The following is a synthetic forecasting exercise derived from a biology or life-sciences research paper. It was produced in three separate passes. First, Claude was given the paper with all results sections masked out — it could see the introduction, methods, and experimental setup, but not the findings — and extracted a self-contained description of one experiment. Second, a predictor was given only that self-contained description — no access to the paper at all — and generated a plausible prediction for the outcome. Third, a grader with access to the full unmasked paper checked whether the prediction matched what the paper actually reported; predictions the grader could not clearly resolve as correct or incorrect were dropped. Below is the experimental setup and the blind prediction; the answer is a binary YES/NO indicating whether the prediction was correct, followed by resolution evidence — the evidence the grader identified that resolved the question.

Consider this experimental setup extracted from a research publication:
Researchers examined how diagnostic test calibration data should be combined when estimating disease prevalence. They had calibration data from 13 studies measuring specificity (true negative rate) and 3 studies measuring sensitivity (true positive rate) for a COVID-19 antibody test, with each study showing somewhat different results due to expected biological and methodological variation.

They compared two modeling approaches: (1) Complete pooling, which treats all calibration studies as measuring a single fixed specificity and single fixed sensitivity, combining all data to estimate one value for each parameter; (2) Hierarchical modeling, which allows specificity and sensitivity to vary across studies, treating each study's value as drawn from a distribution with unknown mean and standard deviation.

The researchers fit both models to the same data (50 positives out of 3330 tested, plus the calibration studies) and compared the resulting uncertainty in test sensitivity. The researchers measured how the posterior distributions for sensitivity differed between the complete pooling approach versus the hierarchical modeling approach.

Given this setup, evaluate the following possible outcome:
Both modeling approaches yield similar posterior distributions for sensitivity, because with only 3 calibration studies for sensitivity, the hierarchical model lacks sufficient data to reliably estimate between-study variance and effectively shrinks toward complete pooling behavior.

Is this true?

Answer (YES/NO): NO